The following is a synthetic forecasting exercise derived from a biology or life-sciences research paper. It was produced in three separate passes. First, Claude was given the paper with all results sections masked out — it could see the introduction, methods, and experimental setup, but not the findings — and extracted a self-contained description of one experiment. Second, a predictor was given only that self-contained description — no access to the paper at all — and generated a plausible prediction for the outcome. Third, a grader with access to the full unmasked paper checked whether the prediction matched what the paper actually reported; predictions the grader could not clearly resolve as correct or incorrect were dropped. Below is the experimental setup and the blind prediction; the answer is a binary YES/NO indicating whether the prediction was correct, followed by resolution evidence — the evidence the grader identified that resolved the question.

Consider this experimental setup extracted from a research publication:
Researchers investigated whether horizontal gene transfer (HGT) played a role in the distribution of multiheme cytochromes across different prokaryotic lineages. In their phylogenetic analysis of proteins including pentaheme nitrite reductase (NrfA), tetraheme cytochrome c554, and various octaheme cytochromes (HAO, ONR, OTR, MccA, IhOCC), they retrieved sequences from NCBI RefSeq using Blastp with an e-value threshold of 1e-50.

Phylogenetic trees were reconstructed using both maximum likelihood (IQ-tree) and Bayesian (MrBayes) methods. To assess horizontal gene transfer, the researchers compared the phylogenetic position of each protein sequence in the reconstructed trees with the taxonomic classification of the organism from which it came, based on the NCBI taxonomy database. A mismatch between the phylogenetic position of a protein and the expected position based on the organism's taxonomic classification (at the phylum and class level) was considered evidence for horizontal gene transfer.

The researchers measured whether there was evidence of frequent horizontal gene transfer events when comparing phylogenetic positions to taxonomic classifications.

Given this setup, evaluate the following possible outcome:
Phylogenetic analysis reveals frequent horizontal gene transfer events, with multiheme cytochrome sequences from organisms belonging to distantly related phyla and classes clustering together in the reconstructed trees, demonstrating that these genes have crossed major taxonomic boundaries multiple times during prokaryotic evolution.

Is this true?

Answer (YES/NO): YES